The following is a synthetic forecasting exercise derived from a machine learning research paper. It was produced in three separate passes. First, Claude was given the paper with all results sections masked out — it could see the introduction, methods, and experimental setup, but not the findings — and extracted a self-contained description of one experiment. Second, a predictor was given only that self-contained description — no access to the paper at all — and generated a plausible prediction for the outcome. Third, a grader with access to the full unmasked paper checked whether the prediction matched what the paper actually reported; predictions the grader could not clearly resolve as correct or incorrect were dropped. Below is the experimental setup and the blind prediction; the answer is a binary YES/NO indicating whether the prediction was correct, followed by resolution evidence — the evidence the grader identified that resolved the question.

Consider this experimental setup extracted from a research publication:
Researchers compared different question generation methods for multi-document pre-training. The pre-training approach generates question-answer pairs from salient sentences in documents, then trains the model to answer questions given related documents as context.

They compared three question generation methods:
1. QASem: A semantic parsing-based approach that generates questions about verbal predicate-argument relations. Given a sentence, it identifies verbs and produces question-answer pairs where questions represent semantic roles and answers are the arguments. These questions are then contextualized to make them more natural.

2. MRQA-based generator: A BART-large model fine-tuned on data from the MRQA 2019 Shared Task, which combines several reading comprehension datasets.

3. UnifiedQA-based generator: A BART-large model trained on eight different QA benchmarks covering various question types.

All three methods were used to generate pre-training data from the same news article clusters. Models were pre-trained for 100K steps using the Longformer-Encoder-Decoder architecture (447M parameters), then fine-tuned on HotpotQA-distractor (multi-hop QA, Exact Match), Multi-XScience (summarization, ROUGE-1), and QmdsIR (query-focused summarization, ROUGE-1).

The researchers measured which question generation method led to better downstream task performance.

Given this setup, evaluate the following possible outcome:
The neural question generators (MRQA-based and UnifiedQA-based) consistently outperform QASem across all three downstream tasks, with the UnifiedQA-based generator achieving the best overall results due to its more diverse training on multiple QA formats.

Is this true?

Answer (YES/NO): NO